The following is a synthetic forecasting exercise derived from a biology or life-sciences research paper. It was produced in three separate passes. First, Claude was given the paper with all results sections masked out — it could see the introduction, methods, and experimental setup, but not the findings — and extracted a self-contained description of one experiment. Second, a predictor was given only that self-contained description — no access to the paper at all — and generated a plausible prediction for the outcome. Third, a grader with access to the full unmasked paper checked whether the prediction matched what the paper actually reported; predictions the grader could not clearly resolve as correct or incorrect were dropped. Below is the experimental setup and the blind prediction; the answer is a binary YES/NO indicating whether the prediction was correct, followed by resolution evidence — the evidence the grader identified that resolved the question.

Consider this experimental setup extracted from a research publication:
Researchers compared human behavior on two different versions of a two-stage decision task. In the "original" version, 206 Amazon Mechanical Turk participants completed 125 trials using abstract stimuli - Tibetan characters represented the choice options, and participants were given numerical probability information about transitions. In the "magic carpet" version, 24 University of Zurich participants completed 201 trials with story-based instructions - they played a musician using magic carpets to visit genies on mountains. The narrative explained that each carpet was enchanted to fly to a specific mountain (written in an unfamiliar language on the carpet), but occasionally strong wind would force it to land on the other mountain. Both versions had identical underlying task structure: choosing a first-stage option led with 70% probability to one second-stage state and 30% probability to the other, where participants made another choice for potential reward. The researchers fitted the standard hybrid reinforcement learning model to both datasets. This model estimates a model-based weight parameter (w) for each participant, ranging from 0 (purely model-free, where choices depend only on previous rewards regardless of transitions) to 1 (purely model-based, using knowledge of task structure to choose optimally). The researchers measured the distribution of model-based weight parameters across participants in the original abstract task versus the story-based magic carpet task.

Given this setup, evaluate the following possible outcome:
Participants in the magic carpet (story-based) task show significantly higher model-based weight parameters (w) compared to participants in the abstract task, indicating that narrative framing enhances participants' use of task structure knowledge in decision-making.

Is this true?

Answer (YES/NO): YES